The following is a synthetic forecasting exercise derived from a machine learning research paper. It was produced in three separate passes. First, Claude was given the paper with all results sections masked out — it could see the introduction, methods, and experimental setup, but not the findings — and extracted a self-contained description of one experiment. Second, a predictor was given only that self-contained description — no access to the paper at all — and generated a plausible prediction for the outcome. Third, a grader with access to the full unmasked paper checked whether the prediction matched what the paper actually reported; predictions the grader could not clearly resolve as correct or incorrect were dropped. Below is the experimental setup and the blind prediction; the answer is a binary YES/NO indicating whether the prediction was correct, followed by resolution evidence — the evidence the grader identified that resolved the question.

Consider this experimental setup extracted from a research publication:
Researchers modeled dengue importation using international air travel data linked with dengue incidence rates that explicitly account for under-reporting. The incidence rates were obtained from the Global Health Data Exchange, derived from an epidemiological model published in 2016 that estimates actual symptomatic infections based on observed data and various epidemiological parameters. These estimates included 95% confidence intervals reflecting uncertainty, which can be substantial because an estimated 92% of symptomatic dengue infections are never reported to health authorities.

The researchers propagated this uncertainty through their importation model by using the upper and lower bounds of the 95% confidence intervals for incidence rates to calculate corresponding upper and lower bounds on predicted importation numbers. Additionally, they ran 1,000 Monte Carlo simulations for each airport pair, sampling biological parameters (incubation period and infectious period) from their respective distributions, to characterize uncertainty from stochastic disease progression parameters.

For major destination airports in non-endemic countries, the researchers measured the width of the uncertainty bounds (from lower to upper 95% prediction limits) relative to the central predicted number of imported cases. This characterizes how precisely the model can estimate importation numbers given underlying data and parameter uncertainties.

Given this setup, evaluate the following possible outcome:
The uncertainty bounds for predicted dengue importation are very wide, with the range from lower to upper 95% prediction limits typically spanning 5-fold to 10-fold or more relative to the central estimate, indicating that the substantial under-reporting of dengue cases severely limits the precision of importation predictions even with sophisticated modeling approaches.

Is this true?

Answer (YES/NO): NO